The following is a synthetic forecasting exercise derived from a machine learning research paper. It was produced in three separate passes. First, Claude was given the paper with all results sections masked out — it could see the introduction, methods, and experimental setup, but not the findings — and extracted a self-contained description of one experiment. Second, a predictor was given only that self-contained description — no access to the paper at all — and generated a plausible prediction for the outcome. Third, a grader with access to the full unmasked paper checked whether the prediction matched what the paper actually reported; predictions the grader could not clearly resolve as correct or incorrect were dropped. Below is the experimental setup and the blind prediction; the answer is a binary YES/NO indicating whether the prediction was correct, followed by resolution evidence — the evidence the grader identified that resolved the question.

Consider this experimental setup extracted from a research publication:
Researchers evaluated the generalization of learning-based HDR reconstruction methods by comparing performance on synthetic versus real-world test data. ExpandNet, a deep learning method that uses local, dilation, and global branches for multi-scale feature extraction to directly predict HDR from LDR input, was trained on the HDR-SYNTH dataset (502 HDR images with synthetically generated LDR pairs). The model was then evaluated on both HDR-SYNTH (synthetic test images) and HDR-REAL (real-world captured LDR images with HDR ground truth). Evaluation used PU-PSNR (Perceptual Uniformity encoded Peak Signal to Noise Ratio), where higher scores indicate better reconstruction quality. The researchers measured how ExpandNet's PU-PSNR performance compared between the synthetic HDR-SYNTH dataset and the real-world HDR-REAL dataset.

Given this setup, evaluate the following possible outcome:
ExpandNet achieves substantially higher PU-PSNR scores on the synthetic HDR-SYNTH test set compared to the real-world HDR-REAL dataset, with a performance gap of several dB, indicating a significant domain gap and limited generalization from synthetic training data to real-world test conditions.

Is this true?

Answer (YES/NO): NO